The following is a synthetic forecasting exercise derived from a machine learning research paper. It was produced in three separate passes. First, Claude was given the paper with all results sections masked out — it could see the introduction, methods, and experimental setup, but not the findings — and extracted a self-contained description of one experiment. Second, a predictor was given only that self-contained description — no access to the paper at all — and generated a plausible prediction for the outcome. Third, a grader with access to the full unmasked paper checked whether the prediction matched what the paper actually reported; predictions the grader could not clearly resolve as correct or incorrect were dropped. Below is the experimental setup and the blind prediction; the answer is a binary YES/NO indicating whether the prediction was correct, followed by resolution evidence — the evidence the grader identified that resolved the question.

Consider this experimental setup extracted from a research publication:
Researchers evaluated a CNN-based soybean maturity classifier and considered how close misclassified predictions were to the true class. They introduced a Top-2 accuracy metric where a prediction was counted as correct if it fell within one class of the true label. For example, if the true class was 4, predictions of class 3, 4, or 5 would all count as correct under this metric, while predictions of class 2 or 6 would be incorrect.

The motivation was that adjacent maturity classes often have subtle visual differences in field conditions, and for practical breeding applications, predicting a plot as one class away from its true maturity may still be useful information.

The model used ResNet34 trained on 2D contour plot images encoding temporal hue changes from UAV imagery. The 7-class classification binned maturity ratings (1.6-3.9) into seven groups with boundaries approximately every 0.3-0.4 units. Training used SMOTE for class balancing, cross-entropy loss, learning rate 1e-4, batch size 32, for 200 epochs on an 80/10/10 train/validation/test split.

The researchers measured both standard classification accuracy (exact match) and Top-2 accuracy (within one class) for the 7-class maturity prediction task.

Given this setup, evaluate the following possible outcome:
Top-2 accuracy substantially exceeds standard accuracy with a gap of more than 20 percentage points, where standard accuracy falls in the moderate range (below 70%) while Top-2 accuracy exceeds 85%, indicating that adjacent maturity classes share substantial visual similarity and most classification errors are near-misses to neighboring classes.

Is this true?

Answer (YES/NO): YES